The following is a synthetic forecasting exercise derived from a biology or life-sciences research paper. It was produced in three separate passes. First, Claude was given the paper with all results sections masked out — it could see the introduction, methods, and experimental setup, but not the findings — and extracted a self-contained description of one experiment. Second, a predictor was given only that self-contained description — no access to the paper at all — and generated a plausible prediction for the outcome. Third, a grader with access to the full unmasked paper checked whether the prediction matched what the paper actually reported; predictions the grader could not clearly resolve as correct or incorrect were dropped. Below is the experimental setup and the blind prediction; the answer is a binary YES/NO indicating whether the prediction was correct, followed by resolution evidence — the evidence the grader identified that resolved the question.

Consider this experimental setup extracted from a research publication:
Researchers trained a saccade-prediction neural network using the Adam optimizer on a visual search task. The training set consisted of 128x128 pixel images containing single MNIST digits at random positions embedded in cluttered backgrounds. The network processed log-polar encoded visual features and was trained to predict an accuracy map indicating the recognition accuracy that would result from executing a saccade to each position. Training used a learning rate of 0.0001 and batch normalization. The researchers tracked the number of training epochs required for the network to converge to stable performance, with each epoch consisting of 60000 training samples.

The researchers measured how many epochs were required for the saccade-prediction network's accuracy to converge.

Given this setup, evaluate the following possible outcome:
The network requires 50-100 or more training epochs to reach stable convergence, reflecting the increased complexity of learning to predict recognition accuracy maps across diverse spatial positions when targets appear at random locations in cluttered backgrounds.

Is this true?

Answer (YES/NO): NO